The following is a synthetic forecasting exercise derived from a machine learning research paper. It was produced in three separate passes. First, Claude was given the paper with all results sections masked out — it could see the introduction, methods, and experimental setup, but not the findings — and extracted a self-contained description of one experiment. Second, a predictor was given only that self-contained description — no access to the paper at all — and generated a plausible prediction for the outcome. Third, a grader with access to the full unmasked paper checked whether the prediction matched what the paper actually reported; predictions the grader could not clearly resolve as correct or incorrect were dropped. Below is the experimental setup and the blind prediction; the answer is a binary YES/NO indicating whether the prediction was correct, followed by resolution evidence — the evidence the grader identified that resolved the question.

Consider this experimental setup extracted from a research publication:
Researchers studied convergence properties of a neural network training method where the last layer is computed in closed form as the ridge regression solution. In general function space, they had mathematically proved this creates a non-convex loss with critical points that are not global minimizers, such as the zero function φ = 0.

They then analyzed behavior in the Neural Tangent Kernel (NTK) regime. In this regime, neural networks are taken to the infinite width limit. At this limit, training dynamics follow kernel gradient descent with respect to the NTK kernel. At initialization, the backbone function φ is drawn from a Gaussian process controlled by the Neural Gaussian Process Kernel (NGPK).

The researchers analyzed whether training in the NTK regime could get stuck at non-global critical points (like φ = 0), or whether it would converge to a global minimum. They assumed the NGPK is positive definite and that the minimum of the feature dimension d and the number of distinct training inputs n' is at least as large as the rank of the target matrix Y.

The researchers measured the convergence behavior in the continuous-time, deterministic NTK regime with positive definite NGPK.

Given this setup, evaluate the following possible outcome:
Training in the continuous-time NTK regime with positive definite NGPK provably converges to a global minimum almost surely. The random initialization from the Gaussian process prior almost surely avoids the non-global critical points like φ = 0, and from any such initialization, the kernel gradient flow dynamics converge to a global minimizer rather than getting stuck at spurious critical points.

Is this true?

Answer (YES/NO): YES